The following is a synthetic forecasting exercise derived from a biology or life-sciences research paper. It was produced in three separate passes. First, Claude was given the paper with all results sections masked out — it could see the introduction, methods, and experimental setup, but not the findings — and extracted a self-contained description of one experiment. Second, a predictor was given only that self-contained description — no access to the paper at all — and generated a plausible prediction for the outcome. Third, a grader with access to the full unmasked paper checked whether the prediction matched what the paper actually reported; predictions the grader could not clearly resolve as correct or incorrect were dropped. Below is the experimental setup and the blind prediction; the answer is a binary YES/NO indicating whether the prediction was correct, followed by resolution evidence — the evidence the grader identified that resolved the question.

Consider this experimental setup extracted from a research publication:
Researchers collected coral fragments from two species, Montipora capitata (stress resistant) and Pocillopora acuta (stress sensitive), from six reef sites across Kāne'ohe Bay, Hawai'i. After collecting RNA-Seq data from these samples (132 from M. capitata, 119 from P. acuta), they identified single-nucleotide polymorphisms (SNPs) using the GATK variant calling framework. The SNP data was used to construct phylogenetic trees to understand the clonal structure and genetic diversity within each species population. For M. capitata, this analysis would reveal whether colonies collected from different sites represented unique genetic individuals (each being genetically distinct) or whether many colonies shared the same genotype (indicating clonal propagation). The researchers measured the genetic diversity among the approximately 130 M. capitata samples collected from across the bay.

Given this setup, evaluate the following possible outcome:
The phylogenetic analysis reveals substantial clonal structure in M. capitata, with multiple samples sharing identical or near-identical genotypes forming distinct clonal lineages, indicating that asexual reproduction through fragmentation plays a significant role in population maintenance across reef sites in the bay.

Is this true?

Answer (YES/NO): NO